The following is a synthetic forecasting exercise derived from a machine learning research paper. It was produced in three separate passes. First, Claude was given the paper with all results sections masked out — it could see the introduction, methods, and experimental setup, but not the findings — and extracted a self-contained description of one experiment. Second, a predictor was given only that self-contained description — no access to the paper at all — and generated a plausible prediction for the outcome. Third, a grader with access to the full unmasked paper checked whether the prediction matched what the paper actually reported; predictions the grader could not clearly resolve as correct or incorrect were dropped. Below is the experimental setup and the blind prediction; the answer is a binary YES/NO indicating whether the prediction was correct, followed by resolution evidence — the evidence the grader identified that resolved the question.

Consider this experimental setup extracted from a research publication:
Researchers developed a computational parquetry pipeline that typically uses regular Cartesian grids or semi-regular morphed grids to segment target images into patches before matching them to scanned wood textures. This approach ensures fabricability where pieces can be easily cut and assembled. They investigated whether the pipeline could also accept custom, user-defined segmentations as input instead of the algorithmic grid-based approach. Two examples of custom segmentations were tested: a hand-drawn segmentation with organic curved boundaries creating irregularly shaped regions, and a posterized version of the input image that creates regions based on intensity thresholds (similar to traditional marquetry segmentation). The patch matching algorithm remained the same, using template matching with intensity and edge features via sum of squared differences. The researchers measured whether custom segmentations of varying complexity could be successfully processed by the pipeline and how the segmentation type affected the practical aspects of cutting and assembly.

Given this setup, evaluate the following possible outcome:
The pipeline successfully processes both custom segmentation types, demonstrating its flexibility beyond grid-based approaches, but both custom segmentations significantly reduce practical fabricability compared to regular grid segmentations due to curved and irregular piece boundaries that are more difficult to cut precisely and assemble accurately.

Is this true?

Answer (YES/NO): NO